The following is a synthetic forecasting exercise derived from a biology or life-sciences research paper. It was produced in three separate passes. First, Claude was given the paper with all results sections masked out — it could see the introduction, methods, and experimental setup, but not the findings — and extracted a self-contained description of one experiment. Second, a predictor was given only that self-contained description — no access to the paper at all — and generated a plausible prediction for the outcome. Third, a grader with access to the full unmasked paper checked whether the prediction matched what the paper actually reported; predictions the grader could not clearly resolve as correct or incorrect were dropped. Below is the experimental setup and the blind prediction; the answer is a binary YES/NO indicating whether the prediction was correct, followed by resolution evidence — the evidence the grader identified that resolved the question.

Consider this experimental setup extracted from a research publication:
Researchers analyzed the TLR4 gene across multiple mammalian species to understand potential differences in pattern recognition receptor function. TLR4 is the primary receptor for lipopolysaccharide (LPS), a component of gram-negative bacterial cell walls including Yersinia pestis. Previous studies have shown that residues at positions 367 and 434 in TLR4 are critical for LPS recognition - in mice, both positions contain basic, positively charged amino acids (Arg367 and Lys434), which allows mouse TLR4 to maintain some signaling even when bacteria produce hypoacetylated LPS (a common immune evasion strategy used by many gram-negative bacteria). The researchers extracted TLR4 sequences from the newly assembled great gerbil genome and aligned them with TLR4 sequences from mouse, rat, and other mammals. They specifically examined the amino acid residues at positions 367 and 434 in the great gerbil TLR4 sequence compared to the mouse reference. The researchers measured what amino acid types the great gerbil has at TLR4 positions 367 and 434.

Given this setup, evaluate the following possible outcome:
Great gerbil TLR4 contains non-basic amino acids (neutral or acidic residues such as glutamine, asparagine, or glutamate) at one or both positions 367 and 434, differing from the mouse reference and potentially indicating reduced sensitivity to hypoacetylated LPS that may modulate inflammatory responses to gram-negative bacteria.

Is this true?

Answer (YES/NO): YES